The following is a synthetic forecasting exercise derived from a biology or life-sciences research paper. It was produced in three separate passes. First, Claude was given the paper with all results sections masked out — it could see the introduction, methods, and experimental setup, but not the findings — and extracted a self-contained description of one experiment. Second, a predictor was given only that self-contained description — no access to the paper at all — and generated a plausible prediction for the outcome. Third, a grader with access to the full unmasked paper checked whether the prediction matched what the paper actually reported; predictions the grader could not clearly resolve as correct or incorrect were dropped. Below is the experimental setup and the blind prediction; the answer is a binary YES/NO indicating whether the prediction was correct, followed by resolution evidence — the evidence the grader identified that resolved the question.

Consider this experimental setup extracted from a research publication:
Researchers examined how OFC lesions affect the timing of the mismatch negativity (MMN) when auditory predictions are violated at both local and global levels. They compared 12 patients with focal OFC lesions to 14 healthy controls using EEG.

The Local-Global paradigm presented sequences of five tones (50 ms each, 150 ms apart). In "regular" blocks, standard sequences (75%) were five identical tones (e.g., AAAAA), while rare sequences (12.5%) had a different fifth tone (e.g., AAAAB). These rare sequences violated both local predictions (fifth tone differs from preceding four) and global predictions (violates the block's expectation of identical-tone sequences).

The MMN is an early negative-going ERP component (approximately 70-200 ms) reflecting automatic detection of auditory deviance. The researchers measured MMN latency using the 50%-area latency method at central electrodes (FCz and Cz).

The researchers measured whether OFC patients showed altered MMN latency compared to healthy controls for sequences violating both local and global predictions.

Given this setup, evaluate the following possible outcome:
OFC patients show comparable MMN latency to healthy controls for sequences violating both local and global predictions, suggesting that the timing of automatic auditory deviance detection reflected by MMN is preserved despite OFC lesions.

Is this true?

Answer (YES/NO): NO